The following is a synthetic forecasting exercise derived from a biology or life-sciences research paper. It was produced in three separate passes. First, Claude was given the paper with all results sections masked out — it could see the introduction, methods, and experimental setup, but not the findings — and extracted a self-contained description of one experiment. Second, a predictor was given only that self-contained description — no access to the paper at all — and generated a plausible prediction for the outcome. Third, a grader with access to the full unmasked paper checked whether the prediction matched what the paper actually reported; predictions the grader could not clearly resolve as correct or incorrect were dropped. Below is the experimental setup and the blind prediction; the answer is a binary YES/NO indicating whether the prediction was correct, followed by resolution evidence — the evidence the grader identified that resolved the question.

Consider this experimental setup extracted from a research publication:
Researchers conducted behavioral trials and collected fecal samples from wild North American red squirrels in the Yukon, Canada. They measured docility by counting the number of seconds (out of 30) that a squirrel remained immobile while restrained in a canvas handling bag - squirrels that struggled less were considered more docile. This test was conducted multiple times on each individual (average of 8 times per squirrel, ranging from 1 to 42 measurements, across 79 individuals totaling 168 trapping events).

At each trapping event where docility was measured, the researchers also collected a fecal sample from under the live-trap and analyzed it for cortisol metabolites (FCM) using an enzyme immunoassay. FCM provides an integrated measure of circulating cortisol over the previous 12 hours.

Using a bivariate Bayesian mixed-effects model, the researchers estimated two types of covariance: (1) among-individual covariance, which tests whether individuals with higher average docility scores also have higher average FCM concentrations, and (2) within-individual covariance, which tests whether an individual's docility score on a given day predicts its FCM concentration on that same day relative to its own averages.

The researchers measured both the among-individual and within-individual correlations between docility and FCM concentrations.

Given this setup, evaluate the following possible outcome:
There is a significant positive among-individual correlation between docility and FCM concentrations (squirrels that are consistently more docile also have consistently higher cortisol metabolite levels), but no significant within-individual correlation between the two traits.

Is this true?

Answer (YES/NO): NO